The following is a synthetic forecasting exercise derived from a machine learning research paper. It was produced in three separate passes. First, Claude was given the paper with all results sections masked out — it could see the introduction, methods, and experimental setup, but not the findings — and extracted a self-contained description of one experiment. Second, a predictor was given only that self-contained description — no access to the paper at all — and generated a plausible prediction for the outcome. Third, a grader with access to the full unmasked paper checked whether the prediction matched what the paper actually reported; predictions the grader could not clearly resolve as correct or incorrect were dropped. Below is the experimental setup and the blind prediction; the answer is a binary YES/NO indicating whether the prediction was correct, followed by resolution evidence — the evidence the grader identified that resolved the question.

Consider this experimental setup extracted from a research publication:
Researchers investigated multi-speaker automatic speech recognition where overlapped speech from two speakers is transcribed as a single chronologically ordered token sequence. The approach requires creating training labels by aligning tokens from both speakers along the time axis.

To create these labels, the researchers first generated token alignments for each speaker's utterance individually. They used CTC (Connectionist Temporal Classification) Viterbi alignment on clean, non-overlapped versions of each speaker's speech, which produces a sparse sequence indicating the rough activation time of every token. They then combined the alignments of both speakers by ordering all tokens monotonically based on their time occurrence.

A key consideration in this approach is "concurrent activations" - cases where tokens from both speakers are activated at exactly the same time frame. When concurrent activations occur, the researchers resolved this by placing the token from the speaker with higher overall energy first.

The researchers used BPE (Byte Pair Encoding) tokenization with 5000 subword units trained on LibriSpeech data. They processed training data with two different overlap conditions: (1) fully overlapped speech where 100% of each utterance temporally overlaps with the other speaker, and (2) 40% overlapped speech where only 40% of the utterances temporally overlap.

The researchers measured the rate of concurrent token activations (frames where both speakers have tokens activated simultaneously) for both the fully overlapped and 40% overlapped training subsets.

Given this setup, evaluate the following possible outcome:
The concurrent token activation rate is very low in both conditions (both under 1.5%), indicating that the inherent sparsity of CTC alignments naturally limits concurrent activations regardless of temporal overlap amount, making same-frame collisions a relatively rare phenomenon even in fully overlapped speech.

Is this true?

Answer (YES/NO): NO